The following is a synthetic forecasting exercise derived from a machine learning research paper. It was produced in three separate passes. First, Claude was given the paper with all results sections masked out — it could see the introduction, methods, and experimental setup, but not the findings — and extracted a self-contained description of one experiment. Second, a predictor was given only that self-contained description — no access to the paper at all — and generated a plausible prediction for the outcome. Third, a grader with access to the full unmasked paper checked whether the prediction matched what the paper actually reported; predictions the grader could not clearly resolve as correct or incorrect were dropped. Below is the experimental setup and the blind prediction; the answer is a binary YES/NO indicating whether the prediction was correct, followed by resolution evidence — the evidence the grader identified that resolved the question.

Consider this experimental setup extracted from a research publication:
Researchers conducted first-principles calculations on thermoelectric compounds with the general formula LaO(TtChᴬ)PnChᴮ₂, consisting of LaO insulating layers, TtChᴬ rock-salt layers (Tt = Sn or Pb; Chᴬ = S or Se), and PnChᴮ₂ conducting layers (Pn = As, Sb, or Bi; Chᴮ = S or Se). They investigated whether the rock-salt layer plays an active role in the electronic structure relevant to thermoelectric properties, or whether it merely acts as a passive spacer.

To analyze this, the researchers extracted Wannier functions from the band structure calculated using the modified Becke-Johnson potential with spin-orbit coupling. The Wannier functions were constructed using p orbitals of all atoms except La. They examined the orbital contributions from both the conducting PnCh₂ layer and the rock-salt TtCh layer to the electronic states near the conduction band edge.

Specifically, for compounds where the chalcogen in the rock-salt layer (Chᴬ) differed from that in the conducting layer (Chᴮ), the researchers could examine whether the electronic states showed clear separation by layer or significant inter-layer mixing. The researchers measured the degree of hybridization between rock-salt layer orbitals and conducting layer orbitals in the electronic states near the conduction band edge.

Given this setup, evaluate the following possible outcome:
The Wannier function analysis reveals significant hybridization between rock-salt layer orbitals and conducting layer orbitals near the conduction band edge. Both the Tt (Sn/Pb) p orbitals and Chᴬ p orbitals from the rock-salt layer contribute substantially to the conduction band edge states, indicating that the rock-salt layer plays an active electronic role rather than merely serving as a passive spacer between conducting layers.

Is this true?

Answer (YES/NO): NO